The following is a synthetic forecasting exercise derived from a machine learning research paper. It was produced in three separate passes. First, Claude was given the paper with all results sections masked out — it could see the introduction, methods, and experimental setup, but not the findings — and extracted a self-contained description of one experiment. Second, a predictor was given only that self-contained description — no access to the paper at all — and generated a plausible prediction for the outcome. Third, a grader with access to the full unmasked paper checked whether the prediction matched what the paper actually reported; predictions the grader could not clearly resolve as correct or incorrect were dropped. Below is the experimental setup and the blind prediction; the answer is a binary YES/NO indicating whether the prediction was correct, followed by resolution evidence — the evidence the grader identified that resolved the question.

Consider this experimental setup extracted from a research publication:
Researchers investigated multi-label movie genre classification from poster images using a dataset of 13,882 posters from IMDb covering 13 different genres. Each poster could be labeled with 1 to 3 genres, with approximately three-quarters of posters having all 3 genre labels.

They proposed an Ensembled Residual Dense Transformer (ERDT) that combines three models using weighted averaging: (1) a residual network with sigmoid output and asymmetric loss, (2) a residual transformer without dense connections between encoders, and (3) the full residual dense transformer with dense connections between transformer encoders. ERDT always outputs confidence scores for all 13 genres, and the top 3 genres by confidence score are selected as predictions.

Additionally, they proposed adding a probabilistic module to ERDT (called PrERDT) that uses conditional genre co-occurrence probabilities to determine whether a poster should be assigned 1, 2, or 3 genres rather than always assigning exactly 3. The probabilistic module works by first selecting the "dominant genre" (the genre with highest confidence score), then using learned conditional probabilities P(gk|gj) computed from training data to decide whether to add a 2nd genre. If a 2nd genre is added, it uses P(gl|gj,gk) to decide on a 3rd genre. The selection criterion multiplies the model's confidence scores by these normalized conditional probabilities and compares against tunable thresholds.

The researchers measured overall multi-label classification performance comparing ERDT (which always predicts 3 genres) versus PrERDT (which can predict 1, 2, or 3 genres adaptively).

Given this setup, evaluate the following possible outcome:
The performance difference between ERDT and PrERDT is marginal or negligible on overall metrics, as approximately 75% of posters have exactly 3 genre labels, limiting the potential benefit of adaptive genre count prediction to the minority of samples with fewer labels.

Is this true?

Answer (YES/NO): NO